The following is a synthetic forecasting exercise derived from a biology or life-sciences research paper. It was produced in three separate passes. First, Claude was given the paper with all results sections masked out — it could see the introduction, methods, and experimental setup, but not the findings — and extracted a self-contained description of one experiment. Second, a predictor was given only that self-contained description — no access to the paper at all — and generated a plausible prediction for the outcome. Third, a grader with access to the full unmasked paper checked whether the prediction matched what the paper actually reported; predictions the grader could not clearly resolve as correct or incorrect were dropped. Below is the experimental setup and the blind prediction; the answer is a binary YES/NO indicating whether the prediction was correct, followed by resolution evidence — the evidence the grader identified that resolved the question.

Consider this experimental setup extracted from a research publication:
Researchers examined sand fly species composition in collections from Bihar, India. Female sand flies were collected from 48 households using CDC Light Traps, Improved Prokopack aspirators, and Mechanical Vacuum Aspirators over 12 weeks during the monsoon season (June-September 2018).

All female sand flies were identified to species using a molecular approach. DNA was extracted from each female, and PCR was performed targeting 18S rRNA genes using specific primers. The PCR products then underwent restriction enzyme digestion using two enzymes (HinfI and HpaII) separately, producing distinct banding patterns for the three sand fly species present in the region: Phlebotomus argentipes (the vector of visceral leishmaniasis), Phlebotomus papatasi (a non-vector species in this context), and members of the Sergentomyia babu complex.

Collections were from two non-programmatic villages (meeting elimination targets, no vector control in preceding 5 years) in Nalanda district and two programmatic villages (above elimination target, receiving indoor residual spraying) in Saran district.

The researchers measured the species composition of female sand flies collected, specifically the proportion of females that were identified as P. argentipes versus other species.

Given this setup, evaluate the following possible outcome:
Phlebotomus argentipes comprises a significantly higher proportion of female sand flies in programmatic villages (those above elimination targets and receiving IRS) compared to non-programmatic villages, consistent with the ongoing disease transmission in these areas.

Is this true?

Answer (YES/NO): NO